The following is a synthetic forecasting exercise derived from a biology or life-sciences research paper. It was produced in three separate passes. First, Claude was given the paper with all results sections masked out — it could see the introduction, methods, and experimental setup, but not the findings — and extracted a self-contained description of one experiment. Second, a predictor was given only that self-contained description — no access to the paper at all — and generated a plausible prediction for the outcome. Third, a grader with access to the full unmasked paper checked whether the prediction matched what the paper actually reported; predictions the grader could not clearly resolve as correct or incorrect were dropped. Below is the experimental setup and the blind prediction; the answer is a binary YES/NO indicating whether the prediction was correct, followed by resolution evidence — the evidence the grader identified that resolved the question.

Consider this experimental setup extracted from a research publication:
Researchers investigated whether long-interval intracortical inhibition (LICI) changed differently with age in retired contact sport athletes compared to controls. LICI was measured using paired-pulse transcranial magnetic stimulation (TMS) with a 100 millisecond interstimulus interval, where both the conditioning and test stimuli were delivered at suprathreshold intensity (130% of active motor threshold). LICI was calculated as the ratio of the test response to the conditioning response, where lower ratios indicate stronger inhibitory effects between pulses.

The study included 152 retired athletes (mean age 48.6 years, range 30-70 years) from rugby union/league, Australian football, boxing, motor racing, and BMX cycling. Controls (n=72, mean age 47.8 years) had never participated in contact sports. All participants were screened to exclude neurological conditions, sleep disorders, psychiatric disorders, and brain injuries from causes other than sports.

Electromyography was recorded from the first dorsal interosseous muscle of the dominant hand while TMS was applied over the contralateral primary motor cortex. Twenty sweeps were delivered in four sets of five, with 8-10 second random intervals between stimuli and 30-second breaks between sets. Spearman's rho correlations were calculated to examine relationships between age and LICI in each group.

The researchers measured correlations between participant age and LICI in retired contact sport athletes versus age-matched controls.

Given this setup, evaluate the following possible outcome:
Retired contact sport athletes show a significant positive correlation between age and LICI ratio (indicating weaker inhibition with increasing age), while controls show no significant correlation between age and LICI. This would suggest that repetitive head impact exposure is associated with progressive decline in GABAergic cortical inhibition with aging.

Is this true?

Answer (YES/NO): NO